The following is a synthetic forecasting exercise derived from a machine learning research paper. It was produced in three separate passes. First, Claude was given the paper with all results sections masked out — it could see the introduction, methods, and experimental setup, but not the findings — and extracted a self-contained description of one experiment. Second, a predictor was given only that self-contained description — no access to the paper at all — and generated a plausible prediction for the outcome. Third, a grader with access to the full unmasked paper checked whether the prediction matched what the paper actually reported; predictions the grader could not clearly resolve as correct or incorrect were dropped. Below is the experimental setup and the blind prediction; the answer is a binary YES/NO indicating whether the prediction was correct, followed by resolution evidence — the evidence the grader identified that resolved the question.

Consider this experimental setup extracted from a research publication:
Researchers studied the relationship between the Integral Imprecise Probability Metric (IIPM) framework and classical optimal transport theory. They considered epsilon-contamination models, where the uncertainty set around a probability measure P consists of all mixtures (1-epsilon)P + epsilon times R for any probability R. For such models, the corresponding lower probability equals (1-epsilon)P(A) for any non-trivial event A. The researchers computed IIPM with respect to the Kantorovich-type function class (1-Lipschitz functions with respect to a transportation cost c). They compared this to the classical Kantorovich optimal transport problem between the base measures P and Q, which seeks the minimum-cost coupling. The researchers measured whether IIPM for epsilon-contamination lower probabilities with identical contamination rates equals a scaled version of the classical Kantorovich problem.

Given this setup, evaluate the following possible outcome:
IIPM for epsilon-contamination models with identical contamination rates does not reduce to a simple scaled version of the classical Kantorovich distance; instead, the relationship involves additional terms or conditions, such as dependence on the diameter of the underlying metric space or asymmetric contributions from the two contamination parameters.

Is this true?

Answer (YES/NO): NO